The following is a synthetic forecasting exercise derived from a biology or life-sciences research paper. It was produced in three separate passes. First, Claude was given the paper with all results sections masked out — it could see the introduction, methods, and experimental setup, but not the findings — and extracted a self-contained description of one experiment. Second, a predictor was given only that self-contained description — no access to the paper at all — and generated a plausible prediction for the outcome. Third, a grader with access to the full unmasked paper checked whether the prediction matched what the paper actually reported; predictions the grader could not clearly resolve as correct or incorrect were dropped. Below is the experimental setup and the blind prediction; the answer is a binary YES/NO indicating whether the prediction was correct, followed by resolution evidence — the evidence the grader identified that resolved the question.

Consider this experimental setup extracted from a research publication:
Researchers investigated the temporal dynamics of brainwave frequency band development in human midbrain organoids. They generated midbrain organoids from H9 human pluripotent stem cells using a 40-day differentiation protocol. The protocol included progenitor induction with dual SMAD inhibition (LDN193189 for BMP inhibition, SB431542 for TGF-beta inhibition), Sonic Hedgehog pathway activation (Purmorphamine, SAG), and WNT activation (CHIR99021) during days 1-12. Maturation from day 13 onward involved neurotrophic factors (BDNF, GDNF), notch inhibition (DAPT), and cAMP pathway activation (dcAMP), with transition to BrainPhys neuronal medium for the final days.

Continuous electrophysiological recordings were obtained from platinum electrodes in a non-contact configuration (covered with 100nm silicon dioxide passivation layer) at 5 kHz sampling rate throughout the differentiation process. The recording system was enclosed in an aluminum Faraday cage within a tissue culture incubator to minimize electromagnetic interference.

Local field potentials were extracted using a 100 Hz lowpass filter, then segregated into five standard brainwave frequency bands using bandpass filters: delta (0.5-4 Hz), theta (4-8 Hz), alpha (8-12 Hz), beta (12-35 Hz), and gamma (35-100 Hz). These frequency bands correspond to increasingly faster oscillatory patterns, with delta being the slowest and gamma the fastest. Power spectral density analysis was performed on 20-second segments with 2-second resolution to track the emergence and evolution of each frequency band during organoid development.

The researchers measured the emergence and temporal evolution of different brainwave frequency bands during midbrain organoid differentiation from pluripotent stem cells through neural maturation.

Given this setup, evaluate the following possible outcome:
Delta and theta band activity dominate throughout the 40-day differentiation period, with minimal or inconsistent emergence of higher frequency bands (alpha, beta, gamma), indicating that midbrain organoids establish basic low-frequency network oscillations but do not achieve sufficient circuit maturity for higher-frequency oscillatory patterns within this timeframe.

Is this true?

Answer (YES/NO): NO